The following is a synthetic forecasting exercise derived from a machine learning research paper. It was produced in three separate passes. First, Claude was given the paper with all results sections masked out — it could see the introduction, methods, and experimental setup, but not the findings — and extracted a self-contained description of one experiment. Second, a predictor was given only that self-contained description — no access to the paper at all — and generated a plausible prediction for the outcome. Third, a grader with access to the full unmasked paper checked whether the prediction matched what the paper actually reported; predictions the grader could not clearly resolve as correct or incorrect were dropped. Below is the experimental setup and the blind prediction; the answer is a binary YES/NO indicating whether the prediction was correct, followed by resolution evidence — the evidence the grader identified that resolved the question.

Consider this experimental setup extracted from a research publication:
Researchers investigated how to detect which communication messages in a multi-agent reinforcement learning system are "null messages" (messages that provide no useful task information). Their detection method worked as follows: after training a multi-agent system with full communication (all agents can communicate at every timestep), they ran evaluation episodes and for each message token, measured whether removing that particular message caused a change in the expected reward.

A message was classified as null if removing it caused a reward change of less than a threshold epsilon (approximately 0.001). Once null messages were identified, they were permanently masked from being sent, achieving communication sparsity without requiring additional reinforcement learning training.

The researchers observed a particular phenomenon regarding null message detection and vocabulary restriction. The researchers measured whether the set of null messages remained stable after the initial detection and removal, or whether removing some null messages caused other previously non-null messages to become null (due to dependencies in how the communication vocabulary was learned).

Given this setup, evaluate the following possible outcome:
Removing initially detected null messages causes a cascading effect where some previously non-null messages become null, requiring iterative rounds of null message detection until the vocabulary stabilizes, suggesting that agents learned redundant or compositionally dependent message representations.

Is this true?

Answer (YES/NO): YES